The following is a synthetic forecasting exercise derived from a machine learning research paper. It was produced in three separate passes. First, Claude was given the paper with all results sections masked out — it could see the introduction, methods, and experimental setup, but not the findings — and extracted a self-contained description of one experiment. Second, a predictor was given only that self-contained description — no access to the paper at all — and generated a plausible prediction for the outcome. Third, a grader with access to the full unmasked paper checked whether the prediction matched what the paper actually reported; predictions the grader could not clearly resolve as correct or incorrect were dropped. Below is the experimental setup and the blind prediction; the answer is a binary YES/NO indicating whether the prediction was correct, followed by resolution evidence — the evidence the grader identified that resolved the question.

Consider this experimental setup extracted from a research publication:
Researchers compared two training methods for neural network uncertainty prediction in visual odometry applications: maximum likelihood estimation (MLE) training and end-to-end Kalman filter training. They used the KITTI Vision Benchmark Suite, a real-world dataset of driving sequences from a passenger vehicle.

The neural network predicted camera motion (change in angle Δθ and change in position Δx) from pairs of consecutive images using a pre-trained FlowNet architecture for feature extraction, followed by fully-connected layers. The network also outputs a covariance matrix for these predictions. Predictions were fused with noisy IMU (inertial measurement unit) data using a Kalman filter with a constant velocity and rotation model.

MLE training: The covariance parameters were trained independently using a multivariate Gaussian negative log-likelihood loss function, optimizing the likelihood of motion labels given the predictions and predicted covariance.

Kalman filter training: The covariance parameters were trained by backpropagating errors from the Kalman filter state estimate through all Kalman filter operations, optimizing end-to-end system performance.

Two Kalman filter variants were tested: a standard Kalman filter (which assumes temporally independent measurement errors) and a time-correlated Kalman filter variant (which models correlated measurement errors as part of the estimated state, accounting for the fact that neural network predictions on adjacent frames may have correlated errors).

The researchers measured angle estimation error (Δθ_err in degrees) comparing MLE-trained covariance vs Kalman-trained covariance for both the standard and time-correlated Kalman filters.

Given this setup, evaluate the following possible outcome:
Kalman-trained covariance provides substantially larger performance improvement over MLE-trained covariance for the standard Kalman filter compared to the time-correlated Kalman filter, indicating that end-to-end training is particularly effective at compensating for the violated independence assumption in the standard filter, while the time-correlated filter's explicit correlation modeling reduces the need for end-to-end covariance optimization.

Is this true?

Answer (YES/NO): YES